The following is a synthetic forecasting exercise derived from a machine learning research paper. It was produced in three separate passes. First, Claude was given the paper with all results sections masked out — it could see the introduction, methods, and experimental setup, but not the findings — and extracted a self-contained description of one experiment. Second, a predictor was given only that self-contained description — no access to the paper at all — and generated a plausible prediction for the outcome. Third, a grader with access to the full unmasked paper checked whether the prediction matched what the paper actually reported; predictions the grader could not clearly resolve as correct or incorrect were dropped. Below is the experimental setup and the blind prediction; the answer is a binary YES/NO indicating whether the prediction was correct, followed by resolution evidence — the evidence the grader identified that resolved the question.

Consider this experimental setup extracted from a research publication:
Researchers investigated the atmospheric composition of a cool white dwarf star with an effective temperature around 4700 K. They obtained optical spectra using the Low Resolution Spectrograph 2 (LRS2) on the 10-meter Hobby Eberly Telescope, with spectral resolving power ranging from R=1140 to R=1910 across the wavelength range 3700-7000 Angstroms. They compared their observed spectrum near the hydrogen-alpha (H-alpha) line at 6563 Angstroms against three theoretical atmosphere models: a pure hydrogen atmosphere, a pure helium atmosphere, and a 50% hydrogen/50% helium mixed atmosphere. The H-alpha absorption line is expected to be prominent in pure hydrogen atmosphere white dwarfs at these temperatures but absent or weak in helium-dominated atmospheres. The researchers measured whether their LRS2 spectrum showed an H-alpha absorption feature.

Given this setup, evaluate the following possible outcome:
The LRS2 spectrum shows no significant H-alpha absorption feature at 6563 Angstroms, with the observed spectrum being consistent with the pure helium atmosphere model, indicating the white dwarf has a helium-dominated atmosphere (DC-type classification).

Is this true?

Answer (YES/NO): NO